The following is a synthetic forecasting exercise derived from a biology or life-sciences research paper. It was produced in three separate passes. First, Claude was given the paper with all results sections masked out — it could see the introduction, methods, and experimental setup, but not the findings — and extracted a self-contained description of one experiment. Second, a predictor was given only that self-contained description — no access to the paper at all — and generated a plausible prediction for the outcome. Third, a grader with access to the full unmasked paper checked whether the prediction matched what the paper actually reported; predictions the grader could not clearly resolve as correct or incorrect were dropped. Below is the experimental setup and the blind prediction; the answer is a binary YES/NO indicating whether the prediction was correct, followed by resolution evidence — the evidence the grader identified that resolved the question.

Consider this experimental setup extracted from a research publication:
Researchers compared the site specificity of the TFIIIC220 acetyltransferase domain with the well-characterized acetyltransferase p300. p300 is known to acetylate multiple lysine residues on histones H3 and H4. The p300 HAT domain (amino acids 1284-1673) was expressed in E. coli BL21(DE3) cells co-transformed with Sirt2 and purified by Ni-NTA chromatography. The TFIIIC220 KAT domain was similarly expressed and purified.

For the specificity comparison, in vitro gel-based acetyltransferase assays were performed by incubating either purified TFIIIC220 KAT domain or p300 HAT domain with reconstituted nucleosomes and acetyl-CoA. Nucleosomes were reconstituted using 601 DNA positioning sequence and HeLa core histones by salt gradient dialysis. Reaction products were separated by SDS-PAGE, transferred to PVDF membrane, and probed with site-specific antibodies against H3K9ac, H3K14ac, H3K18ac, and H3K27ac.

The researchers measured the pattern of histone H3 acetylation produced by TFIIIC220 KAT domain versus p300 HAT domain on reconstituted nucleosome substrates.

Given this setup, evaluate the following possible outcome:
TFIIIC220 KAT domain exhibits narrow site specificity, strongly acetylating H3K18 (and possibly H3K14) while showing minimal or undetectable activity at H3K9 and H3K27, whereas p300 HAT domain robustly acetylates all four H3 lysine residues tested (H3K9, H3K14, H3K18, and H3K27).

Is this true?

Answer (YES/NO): NO